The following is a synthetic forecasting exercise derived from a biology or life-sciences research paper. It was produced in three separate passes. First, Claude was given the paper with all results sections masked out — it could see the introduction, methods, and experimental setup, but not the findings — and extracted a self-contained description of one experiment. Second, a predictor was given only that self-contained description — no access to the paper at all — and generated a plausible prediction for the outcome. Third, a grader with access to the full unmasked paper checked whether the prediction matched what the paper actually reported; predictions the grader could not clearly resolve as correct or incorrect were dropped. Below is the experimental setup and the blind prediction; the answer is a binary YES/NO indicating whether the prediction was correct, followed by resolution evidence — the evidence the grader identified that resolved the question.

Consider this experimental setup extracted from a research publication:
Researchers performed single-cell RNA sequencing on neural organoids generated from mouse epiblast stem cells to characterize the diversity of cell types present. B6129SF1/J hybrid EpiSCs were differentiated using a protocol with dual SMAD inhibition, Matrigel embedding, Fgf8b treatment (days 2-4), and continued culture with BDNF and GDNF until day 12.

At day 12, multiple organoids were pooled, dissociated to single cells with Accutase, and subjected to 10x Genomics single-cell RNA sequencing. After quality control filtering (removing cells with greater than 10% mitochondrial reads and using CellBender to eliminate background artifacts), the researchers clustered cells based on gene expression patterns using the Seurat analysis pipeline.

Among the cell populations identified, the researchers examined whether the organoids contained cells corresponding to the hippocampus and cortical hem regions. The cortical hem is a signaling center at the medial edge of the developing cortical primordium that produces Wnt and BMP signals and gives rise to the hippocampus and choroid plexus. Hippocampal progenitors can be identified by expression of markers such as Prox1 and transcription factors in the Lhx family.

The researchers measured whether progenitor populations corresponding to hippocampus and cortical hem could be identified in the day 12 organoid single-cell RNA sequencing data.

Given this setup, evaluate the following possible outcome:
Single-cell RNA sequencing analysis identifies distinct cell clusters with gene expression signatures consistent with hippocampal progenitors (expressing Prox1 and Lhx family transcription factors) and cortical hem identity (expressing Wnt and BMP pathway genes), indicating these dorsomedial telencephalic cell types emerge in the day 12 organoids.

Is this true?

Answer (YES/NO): YES